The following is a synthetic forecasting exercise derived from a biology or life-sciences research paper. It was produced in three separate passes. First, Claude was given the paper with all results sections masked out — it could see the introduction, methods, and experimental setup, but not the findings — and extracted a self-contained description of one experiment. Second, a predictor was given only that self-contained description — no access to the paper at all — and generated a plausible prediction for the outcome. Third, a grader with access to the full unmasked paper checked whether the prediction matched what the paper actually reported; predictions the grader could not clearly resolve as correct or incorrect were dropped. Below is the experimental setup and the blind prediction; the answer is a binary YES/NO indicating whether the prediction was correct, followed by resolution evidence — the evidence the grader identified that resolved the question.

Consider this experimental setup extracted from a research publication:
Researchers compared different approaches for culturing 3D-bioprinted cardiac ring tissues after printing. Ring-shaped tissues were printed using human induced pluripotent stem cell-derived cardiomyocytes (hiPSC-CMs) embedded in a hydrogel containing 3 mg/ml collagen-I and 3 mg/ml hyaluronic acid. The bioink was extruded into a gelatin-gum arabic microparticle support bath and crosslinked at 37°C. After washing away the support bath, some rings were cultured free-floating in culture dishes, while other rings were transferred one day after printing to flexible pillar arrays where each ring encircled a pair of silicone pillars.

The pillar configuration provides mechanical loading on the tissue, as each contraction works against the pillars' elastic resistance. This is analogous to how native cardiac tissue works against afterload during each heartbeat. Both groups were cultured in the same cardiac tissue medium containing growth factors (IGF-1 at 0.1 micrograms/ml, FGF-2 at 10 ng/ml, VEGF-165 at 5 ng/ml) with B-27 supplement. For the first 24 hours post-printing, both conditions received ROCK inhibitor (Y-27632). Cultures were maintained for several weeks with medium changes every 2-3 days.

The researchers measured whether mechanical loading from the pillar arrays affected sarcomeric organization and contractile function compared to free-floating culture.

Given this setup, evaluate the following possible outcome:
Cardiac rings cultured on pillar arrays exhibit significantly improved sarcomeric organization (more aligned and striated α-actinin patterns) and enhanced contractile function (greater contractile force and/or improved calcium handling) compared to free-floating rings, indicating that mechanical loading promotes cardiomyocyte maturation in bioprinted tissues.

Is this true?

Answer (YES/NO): NO